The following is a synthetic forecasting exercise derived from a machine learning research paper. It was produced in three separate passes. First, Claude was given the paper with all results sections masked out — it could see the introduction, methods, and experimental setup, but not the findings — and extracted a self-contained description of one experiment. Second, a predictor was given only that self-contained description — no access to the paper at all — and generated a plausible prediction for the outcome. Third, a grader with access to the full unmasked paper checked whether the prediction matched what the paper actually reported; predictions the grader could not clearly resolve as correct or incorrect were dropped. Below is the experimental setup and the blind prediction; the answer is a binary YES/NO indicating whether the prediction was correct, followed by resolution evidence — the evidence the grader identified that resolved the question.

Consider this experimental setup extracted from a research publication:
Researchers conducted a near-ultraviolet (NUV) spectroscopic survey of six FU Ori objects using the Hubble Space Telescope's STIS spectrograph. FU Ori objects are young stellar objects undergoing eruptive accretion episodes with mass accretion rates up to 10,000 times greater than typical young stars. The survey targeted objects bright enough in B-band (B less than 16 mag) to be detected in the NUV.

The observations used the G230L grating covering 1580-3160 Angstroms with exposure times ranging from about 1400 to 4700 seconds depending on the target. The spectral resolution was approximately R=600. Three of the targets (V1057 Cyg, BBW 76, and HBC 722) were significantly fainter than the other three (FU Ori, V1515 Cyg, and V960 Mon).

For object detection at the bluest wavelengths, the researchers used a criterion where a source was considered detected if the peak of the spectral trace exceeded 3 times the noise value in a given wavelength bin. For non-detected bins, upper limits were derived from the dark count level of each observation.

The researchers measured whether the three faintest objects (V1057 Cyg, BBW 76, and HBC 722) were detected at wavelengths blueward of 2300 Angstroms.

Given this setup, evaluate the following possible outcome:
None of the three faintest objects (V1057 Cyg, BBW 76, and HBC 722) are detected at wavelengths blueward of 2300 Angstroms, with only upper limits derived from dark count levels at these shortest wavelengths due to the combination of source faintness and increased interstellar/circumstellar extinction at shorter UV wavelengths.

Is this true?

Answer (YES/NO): NO